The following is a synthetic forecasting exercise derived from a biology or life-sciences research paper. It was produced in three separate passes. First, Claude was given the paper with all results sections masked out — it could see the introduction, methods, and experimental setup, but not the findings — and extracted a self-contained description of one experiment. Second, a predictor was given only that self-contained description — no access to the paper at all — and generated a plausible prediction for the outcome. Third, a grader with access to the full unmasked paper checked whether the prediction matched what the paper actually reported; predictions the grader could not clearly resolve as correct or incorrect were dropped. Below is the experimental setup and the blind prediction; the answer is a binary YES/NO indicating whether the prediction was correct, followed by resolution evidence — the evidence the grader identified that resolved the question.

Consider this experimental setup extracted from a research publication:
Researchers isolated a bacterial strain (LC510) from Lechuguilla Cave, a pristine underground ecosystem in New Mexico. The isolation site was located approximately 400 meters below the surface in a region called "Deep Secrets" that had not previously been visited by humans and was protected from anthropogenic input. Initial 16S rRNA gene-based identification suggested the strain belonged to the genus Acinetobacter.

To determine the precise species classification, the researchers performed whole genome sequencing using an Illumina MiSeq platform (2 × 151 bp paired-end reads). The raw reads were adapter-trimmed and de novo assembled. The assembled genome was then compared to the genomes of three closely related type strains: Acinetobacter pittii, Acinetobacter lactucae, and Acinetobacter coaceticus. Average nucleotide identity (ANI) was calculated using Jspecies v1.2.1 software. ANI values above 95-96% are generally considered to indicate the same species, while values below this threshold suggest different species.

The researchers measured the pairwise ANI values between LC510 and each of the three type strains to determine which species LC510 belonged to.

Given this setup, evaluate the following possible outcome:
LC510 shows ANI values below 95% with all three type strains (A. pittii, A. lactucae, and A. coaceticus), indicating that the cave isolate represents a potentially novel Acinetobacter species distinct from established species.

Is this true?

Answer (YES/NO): NO